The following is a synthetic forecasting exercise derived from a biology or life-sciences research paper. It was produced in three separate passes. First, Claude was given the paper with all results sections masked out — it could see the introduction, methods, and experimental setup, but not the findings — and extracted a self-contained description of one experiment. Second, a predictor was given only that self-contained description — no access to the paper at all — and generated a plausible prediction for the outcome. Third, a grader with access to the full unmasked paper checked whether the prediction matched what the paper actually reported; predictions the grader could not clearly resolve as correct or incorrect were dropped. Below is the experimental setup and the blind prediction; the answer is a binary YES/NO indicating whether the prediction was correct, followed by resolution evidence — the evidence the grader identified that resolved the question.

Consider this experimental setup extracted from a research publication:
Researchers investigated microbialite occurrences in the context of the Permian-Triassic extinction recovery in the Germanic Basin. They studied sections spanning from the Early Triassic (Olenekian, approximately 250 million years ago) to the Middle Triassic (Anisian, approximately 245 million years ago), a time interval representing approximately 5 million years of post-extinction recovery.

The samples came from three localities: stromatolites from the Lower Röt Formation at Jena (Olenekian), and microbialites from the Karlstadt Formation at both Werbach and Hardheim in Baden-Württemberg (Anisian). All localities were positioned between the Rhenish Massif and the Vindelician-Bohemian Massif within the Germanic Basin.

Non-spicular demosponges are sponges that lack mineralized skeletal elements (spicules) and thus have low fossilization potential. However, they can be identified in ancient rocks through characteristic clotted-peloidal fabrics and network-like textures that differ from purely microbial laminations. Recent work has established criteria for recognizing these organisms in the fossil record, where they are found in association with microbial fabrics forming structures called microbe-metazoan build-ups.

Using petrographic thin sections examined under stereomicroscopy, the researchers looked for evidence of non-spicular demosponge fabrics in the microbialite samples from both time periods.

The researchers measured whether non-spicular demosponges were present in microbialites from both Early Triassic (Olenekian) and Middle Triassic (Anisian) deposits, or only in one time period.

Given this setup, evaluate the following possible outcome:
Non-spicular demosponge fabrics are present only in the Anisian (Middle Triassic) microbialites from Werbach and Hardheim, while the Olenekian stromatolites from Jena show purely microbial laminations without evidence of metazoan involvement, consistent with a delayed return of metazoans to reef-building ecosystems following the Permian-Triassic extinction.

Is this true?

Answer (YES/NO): NO